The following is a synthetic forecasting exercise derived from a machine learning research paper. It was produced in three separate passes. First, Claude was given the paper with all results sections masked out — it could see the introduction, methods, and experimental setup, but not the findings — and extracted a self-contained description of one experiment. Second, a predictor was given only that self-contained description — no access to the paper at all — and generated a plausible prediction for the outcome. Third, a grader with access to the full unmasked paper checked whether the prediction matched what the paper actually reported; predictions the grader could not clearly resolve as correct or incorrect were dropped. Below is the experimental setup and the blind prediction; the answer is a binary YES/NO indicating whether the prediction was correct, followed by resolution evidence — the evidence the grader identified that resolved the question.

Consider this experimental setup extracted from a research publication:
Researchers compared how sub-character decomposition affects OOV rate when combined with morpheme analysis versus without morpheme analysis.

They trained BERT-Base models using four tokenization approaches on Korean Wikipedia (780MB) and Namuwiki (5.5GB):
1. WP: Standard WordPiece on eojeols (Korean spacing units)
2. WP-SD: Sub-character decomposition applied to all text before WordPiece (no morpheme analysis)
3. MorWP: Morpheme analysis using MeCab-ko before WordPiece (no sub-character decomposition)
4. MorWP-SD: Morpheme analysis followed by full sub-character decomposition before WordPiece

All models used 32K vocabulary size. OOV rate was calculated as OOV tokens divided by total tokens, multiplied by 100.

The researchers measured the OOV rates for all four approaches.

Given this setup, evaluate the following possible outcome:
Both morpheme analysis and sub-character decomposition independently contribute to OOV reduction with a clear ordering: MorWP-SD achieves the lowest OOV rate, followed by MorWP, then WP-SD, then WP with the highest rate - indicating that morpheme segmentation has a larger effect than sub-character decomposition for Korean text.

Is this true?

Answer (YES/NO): NO